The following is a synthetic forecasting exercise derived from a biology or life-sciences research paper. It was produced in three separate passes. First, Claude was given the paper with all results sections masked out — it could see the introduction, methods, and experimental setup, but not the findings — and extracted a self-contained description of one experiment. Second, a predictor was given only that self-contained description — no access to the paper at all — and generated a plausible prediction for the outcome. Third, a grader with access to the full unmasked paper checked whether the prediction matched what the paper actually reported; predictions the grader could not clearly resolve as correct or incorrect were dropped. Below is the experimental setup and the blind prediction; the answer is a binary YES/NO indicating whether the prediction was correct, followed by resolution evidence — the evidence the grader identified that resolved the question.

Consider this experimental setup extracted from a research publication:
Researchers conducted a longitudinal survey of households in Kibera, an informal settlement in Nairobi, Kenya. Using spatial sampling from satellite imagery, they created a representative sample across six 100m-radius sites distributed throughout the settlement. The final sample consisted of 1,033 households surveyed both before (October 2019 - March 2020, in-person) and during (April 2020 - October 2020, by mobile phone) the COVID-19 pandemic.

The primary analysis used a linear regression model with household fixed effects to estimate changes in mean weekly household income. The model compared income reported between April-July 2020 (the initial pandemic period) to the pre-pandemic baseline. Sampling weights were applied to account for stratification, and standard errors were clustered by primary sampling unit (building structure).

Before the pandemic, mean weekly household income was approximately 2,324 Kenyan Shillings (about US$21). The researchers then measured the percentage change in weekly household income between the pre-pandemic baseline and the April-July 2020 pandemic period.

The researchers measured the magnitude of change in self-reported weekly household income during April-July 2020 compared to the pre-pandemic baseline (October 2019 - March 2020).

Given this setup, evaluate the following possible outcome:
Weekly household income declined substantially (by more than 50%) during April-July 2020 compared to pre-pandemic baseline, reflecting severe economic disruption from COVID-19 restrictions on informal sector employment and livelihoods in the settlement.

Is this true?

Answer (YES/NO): YES